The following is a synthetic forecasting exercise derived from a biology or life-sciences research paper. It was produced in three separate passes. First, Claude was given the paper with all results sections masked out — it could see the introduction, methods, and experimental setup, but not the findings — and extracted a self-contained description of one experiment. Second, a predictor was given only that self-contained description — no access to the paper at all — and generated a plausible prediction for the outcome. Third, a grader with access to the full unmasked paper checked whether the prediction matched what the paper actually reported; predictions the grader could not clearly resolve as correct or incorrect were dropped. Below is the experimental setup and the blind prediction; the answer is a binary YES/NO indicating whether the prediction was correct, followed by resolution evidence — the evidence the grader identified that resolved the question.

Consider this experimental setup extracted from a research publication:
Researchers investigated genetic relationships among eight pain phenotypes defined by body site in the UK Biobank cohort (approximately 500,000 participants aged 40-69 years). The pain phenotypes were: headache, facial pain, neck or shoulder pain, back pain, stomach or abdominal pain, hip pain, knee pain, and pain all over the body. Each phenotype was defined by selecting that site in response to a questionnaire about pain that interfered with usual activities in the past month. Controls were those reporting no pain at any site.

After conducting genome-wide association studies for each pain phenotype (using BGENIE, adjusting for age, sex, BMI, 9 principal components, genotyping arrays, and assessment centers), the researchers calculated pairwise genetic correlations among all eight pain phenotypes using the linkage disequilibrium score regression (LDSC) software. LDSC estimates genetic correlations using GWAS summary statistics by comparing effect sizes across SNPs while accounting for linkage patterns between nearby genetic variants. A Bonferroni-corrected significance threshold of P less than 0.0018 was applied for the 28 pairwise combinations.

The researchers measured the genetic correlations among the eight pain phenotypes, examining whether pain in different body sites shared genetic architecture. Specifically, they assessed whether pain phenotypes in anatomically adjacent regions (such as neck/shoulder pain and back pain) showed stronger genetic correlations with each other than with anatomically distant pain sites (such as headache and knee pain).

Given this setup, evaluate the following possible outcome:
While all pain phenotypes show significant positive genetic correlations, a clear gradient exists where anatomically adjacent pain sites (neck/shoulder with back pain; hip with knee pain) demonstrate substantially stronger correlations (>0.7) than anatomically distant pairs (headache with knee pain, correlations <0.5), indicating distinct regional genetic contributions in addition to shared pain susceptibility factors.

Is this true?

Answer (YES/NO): NO